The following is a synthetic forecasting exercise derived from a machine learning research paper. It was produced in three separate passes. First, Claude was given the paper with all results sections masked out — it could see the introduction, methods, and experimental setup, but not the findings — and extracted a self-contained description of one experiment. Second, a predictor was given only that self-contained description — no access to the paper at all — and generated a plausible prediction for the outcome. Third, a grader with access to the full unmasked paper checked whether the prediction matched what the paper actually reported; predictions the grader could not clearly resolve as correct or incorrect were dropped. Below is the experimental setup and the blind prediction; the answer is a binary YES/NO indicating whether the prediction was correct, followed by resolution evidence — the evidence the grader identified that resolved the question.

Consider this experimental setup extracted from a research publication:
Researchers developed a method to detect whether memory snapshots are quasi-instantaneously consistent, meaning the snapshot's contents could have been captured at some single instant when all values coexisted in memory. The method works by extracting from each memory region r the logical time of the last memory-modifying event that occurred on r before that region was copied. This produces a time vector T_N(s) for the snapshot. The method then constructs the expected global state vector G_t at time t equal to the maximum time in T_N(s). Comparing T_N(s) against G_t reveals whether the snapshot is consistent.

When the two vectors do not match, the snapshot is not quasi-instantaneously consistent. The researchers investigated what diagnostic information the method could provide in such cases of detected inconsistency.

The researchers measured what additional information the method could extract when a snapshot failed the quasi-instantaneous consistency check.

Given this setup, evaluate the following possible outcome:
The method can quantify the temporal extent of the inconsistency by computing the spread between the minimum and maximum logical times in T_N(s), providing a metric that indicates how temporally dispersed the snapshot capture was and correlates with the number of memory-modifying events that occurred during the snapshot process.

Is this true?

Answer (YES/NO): NO